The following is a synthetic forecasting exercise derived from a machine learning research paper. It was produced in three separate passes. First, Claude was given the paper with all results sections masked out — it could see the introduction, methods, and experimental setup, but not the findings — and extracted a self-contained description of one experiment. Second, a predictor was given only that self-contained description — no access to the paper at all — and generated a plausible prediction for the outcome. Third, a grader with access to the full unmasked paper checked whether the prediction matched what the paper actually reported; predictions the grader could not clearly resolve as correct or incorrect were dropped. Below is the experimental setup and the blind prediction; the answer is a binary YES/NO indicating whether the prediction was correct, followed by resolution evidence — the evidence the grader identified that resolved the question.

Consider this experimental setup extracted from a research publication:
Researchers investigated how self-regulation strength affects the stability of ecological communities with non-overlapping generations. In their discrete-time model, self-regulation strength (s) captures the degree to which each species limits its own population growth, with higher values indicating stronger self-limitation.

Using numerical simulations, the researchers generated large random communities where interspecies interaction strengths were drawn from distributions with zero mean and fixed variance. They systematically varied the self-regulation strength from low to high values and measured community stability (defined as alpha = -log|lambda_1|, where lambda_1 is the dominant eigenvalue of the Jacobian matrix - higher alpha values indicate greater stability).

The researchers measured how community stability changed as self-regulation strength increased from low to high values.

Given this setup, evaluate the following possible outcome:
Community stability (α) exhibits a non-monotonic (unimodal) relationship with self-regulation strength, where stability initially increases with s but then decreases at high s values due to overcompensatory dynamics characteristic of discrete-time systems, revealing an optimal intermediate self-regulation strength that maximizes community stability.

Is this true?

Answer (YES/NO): YES